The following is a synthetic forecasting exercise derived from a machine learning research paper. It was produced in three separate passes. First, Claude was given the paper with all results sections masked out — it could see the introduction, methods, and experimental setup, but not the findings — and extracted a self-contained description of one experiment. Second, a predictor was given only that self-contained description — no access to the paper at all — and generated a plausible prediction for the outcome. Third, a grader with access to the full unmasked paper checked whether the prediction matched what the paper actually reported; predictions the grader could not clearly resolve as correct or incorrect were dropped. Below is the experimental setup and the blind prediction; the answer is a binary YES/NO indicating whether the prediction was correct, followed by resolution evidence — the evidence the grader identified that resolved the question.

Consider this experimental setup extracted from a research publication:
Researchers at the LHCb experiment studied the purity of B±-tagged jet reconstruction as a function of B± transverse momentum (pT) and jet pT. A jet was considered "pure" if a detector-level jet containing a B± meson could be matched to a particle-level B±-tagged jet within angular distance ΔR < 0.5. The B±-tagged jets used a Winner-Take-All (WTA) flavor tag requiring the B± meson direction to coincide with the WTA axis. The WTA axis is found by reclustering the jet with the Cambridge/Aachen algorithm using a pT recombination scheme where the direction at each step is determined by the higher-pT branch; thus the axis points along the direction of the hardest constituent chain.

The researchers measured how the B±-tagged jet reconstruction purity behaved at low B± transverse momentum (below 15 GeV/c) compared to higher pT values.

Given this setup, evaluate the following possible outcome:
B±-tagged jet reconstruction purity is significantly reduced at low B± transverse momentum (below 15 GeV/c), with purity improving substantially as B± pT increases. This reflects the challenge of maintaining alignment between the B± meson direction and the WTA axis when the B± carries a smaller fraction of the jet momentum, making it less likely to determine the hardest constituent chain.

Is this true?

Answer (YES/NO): YES